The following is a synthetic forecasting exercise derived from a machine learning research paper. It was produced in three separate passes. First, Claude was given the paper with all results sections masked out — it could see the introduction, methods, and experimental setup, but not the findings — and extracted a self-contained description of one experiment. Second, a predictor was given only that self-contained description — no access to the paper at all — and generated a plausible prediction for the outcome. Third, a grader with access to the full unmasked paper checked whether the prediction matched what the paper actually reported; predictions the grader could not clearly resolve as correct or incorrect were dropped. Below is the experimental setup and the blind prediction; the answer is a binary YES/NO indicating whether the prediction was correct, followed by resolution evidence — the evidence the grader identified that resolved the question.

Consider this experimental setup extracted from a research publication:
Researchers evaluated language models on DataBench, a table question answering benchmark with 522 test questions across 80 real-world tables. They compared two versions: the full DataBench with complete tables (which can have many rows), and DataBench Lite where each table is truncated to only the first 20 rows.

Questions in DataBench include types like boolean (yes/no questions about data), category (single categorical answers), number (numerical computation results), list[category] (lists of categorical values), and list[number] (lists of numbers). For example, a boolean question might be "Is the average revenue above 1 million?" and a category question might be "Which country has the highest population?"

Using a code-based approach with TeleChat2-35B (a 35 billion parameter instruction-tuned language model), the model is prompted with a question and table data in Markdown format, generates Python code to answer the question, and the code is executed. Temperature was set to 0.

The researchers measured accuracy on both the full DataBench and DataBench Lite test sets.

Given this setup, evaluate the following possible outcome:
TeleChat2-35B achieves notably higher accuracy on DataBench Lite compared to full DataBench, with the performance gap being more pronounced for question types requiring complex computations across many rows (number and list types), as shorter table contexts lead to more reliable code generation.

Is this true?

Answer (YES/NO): YES